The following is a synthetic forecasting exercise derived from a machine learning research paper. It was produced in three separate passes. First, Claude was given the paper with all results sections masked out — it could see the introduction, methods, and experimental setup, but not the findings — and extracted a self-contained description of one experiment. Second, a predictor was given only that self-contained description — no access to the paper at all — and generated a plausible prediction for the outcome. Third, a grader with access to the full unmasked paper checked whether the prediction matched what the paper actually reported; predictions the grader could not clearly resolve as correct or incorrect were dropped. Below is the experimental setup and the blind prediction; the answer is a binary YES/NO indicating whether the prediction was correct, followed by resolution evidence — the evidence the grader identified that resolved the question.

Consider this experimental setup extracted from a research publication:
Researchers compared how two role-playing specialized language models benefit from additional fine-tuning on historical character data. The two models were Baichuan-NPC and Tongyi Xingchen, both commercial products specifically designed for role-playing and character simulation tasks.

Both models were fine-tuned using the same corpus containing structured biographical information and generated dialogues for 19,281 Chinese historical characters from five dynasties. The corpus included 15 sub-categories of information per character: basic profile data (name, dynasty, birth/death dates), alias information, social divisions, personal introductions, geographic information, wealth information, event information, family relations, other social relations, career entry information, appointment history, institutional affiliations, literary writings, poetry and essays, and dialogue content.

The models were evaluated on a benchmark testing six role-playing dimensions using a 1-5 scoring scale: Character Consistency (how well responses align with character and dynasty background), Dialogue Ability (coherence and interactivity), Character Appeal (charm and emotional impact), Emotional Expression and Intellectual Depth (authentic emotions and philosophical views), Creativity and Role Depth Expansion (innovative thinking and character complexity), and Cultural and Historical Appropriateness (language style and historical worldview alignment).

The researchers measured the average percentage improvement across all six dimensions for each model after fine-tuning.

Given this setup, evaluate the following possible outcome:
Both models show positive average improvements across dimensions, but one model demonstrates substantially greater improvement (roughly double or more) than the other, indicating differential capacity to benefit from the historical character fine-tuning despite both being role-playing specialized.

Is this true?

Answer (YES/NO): YES